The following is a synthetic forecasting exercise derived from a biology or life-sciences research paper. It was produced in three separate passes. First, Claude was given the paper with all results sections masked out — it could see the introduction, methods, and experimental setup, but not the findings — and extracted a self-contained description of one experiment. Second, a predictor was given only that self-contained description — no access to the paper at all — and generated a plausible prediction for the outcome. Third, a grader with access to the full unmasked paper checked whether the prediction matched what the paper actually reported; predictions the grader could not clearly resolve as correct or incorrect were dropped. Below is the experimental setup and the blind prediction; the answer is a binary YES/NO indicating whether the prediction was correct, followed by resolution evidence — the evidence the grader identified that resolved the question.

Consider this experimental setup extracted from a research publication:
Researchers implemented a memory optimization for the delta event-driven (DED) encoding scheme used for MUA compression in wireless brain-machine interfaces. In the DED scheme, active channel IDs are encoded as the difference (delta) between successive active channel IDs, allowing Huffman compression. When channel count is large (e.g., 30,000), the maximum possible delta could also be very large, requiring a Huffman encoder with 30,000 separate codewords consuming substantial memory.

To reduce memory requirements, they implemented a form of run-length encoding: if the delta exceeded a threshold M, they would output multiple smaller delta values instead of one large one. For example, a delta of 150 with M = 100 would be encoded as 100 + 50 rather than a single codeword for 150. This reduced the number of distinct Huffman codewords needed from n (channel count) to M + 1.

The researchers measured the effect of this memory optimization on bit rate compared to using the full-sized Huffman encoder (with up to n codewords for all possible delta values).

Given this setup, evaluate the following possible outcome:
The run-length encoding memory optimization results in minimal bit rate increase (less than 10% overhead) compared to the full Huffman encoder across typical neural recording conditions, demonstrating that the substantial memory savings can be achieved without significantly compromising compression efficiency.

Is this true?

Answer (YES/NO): NO